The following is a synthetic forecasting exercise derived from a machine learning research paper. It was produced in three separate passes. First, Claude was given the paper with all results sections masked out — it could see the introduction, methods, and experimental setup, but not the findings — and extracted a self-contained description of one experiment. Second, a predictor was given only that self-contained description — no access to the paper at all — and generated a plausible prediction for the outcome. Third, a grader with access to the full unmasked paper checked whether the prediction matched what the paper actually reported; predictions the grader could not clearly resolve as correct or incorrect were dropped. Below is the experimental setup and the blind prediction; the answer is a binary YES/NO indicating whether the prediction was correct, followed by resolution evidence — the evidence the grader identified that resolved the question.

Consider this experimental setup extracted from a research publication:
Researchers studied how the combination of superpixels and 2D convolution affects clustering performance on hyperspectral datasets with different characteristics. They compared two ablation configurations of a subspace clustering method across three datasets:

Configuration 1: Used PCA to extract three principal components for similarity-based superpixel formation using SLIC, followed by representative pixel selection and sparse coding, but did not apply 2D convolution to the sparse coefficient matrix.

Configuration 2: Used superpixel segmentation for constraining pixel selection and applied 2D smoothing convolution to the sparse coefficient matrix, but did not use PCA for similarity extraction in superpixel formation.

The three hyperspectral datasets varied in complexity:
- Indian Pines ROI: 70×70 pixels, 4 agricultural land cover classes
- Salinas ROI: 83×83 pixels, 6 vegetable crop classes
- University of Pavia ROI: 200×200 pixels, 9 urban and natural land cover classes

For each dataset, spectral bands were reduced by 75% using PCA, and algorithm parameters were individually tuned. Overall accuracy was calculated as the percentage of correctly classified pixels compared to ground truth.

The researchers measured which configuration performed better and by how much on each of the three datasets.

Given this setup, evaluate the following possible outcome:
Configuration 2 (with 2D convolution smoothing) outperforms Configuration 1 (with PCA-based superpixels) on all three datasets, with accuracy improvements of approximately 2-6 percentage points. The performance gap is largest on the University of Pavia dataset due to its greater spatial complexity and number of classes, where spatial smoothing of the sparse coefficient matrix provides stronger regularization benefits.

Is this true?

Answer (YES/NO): NO